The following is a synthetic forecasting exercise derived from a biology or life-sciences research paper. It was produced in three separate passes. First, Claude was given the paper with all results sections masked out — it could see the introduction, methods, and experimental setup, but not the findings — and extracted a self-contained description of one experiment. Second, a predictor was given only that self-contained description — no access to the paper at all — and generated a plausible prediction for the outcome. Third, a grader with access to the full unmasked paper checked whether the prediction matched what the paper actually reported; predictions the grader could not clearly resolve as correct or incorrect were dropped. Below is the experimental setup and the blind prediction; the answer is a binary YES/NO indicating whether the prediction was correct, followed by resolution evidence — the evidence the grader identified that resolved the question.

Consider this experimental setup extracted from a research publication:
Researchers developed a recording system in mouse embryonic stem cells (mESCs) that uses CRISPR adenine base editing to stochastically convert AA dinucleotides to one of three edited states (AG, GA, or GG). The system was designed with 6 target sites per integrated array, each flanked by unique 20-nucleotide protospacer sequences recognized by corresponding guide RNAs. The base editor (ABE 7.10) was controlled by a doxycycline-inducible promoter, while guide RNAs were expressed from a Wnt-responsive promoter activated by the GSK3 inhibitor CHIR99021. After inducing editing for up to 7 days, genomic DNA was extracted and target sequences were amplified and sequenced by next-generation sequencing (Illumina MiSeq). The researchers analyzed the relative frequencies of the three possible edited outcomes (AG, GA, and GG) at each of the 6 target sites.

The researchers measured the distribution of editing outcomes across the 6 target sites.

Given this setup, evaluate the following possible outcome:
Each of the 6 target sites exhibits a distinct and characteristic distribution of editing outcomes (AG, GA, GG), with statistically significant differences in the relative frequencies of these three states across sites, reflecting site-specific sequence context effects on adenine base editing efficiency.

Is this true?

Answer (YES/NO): YES